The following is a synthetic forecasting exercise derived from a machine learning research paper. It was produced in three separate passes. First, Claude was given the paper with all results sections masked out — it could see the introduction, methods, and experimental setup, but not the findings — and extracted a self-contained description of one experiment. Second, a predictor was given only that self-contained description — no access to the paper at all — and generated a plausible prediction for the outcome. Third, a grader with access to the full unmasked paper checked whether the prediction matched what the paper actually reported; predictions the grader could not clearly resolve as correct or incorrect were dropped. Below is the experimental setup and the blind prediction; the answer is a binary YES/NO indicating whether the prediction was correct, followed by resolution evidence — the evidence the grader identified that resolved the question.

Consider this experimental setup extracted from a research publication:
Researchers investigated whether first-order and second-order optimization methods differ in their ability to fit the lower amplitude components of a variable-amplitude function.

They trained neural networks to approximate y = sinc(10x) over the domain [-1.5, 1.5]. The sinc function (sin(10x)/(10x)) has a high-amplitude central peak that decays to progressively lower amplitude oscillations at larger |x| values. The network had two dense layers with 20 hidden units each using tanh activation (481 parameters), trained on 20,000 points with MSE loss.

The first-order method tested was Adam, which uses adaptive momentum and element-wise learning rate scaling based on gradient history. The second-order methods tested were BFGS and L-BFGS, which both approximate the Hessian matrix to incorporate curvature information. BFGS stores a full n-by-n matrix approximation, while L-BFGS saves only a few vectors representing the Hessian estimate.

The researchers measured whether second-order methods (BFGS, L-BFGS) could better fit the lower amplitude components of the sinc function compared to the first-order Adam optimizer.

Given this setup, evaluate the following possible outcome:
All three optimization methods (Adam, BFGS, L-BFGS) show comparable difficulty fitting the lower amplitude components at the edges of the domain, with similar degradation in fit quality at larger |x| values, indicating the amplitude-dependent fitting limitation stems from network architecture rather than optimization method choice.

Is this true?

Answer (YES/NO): NO